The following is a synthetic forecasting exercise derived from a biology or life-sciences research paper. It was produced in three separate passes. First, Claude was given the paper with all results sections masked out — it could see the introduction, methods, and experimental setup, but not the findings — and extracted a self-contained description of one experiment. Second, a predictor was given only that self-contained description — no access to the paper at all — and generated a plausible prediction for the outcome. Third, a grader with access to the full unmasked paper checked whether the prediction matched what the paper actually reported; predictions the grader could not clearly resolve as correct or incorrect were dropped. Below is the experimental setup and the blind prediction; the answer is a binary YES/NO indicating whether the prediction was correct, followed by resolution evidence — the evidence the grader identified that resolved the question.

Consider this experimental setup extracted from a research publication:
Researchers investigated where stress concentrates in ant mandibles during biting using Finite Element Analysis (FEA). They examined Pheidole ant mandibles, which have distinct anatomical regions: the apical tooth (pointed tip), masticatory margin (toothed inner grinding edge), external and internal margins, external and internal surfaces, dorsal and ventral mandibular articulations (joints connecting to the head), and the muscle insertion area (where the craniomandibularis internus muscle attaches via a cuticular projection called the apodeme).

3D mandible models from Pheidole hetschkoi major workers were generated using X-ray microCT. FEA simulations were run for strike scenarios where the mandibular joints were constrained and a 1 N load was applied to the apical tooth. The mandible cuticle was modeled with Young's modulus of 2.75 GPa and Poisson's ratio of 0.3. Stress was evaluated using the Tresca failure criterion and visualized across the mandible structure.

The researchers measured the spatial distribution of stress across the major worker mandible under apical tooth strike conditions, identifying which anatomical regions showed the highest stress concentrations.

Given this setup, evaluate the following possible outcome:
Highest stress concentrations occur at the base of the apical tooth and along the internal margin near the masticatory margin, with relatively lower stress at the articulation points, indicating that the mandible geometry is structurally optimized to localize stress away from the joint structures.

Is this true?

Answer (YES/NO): NO